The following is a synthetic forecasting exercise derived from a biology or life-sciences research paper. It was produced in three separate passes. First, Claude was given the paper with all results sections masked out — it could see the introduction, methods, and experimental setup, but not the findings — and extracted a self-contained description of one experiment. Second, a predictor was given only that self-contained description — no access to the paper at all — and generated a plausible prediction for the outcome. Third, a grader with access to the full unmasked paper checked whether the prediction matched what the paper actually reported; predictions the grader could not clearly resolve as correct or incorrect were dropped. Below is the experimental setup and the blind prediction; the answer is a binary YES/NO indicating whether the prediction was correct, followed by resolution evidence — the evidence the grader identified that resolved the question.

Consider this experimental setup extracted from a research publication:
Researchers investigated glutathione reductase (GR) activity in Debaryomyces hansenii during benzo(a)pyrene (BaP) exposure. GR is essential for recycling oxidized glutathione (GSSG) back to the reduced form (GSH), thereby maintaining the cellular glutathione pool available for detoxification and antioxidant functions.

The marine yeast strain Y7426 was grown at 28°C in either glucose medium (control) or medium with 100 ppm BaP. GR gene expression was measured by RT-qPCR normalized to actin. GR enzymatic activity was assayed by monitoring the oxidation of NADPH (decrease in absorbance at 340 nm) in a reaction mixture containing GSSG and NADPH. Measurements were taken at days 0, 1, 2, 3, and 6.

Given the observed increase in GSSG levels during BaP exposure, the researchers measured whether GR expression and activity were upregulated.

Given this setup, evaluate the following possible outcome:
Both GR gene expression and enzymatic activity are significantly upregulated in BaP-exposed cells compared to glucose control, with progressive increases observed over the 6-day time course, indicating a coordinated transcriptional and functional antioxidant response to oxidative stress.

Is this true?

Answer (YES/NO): NO